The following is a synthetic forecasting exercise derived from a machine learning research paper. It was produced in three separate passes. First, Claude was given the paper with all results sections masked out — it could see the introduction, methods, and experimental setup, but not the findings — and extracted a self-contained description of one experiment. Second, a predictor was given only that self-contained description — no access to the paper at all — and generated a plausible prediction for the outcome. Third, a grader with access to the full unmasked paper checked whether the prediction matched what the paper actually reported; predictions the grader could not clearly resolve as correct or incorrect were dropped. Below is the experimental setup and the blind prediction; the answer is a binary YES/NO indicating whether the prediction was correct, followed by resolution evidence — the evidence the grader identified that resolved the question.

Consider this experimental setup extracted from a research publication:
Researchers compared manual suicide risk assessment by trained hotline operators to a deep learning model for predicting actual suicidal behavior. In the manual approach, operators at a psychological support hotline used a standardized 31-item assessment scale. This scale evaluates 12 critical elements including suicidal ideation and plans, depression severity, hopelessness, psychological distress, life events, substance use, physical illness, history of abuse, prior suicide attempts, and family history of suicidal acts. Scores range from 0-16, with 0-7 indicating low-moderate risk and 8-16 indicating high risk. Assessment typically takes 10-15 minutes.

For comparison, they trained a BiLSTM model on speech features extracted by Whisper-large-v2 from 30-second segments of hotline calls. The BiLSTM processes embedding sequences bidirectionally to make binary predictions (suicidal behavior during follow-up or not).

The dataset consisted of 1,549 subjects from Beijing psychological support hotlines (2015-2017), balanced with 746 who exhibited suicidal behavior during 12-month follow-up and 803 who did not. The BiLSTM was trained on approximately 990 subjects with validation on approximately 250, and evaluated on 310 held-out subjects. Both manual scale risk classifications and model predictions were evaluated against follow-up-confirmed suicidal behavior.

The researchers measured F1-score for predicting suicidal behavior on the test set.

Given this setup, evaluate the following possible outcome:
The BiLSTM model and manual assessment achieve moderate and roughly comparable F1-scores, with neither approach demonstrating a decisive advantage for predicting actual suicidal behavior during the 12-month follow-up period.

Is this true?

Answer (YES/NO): NO